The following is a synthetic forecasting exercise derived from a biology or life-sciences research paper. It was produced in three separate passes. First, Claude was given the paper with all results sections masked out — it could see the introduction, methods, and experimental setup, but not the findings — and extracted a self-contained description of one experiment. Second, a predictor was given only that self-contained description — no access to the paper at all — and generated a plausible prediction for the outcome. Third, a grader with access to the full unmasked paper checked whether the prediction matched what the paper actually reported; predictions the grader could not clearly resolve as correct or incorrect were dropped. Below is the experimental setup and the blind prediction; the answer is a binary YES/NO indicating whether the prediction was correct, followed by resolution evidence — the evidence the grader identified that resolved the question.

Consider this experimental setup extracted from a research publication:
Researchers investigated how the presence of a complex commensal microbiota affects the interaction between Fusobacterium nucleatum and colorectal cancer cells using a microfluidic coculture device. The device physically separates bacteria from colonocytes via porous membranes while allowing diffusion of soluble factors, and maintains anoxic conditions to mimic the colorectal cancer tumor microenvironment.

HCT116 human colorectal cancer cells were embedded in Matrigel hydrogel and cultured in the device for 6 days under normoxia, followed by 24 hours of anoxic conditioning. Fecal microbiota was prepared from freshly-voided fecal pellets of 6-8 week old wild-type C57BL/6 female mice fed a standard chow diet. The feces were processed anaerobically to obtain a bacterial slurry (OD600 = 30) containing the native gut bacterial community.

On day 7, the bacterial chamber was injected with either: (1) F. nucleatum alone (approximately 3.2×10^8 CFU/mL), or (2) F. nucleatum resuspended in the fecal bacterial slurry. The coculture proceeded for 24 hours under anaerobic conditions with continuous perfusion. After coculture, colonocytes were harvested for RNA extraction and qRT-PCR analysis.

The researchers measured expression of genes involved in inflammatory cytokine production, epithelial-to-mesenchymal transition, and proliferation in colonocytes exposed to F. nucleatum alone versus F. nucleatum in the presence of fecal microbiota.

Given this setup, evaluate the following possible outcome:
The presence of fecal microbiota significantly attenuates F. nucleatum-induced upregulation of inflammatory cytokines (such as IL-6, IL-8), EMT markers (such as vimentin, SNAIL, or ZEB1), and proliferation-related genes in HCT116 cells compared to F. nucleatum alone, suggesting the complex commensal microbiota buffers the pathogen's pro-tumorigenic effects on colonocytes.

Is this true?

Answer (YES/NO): YES